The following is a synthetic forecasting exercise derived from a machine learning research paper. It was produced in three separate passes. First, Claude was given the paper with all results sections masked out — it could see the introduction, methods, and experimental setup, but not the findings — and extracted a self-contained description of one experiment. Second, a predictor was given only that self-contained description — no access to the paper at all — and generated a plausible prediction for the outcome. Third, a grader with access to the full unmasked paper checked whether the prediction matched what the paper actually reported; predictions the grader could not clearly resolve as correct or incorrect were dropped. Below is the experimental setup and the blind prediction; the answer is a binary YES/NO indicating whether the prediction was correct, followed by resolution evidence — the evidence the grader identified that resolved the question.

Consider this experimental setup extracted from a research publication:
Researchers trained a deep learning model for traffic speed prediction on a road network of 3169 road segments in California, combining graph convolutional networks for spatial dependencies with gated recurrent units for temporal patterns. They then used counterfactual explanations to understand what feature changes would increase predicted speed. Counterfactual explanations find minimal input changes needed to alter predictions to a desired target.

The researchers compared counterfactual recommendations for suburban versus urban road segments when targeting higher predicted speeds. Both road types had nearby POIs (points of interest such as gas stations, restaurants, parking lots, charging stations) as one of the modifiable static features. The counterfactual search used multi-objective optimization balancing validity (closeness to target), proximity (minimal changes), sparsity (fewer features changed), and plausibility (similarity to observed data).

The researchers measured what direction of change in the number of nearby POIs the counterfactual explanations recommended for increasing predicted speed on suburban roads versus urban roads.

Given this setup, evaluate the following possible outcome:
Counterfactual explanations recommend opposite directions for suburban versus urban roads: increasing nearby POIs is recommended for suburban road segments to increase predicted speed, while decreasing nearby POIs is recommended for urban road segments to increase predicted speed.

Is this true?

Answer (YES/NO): YES